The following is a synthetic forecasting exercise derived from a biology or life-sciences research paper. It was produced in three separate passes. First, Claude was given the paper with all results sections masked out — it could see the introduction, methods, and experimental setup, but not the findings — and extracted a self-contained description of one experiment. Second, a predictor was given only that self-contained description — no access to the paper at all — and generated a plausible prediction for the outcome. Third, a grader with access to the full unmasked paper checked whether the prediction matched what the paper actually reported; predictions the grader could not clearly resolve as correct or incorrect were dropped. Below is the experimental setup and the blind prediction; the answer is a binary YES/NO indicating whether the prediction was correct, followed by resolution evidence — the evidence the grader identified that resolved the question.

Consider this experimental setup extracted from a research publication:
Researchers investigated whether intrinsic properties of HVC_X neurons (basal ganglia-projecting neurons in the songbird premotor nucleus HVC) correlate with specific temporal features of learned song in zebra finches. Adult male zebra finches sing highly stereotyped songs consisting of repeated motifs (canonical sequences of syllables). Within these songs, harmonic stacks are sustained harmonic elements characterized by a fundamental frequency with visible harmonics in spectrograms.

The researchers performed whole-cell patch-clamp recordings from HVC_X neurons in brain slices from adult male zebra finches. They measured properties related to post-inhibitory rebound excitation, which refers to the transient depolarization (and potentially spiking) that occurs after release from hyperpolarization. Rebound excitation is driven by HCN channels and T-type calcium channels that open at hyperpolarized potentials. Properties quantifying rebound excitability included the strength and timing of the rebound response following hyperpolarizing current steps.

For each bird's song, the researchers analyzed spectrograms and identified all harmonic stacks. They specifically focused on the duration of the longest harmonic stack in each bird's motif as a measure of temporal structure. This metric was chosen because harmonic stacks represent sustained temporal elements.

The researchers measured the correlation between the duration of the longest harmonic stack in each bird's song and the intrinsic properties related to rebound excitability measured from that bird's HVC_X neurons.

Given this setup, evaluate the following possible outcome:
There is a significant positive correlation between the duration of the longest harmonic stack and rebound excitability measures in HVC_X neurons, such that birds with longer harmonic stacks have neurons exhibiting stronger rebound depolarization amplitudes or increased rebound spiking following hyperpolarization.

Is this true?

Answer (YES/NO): YES